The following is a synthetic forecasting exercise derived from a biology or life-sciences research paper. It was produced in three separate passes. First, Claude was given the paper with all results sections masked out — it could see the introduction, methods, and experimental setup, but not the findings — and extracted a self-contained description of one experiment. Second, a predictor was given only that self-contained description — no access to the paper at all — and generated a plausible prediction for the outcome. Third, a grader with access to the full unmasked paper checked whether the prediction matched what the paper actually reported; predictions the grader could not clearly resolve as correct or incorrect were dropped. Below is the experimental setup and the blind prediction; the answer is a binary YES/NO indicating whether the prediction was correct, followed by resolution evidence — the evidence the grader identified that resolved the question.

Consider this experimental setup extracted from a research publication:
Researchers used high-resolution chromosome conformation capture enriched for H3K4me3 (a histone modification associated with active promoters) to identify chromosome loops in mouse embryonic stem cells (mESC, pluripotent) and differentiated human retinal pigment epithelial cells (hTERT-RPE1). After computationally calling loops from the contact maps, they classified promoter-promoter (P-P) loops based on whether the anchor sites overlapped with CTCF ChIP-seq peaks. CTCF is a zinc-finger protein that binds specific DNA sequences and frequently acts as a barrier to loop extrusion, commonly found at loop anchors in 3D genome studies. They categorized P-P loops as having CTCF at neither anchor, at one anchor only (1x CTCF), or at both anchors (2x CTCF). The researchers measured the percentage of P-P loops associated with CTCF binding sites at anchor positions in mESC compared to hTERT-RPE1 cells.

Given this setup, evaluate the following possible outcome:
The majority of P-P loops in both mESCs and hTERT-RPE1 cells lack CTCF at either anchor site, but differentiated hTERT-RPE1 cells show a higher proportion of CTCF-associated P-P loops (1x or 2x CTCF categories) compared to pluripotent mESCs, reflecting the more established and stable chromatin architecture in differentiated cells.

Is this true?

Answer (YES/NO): NO